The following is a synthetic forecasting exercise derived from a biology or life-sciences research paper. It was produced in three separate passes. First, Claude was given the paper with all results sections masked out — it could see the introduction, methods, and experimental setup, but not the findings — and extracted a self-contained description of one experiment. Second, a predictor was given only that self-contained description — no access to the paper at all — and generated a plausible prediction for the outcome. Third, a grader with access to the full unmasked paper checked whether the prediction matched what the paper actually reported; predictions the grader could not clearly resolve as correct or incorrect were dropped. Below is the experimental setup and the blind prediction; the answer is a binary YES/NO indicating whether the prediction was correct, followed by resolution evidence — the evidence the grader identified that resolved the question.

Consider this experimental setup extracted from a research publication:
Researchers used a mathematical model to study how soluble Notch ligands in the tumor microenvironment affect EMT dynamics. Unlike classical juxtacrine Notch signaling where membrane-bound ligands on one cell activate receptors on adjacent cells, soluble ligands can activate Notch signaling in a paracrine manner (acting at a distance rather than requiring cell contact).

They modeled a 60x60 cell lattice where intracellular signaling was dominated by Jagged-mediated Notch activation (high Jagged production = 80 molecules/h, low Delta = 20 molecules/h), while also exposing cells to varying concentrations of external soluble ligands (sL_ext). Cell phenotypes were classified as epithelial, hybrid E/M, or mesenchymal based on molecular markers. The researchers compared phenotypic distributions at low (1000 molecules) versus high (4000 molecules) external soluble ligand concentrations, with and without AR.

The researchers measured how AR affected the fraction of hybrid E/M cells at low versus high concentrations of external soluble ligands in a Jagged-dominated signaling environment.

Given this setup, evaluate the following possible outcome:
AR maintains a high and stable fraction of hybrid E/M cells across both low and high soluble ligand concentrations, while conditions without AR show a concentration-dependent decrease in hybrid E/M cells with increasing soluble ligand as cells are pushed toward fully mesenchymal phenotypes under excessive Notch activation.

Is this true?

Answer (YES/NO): NO